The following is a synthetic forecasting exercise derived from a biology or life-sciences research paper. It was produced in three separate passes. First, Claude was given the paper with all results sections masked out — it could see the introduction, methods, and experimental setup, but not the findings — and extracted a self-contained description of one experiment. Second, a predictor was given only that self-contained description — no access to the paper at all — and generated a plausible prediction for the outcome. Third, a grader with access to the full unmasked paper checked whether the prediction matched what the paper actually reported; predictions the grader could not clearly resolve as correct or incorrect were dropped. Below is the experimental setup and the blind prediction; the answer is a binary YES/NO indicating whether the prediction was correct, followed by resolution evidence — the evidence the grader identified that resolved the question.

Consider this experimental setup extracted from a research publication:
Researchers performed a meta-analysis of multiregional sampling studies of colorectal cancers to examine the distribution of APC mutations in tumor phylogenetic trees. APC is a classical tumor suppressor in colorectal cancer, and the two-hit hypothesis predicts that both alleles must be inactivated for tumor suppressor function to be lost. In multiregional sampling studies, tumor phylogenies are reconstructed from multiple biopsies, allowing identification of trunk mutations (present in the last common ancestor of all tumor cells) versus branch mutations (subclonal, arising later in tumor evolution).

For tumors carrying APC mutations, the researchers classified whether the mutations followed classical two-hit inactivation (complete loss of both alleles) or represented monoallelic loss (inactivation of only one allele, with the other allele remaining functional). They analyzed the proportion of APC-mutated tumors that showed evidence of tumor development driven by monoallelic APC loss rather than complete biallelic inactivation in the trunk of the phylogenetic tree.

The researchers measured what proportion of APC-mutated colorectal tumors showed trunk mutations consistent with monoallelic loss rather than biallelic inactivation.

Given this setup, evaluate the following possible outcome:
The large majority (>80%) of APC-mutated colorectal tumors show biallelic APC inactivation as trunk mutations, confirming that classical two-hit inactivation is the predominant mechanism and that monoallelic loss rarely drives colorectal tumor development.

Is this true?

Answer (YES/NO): NO